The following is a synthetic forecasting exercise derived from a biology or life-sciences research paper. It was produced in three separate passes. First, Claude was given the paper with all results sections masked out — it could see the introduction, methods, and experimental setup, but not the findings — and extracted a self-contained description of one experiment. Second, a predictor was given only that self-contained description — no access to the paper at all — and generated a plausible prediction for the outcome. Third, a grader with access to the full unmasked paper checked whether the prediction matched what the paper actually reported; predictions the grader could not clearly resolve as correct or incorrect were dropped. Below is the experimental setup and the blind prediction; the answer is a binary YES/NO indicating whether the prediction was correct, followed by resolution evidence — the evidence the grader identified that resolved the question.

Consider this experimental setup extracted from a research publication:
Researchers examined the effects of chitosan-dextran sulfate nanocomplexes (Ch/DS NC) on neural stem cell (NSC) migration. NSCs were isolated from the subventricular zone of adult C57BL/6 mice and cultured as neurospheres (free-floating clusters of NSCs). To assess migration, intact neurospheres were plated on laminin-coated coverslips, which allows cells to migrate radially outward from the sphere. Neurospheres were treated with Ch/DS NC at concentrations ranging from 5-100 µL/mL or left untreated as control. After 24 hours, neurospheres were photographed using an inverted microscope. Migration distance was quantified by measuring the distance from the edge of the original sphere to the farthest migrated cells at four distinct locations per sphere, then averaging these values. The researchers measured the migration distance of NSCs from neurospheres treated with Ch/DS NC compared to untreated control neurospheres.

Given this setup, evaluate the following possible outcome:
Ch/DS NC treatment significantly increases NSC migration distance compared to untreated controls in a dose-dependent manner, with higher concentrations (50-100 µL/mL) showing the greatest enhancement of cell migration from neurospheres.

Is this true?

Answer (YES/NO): NO